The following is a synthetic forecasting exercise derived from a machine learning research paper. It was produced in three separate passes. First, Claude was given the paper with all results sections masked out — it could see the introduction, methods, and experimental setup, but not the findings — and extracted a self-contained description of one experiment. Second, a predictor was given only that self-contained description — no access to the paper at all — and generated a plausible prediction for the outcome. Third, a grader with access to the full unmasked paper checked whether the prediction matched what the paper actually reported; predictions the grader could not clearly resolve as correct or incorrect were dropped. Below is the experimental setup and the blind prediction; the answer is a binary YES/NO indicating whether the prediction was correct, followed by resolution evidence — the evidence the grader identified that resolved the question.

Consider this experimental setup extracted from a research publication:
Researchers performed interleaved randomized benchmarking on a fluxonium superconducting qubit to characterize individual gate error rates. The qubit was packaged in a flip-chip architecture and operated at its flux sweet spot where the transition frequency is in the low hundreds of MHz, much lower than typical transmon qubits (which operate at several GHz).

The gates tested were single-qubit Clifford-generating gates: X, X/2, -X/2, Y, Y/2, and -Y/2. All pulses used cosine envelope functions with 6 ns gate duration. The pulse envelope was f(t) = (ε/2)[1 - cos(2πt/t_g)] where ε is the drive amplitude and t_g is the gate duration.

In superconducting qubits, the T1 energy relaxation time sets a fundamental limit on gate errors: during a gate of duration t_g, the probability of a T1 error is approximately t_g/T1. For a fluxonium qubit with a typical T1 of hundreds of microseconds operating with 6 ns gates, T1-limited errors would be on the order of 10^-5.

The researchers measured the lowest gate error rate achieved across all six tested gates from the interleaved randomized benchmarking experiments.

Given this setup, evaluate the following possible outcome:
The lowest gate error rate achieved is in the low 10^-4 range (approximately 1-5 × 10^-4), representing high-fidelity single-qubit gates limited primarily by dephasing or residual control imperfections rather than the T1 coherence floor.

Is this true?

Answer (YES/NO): YES